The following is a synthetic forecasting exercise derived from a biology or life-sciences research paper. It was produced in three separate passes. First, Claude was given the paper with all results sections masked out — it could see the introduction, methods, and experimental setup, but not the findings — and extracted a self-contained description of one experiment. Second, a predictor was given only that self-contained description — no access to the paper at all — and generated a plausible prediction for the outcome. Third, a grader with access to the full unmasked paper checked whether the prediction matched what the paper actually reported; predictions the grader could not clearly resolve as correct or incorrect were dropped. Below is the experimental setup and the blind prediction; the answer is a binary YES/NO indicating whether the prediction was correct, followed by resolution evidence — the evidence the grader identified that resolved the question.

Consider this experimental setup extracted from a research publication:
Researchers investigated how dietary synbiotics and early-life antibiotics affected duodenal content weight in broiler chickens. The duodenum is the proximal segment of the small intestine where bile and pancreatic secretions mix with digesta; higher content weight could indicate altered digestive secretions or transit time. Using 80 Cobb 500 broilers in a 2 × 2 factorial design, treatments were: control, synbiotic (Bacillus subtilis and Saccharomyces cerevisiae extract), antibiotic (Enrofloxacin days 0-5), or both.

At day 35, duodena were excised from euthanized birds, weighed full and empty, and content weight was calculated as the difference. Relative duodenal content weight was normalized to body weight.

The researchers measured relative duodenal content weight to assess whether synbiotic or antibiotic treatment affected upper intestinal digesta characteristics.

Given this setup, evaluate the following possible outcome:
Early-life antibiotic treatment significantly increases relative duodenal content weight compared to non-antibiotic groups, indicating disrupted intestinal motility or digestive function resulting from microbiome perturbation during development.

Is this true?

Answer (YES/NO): NO